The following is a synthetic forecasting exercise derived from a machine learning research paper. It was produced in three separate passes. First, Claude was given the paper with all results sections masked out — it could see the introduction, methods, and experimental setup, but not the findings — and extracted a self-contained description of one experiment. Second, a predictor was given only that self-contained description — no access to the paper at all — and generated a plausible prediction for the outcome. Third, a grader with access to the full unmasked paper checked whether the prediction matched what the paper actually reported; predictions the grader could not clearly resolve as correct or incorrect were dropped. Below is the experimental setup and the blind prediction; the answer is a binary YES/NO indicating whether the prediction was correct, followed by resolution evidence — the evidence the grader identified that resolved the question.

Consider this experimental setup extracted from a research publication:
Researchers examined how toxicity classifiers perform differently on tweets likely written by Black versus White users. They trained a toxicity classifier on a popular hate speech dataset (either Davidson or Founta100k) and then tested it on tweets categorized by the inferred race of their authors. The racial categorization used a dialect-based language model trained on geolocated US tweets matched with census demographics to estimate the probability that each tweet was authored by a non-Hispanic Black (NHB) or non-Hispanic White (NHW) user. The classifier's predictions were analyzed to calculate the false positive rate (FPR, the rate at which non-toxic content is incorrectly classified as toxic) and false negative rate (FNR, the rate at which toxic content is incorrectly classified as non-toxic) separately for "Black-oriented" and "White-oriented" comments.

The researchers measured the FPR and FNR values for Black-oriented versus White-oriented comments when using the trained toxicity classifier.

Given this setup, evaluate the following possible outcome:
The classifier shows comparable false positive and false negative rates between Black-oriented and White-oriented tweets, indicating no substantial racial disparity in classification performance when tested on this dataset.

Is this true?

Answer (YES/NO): NO